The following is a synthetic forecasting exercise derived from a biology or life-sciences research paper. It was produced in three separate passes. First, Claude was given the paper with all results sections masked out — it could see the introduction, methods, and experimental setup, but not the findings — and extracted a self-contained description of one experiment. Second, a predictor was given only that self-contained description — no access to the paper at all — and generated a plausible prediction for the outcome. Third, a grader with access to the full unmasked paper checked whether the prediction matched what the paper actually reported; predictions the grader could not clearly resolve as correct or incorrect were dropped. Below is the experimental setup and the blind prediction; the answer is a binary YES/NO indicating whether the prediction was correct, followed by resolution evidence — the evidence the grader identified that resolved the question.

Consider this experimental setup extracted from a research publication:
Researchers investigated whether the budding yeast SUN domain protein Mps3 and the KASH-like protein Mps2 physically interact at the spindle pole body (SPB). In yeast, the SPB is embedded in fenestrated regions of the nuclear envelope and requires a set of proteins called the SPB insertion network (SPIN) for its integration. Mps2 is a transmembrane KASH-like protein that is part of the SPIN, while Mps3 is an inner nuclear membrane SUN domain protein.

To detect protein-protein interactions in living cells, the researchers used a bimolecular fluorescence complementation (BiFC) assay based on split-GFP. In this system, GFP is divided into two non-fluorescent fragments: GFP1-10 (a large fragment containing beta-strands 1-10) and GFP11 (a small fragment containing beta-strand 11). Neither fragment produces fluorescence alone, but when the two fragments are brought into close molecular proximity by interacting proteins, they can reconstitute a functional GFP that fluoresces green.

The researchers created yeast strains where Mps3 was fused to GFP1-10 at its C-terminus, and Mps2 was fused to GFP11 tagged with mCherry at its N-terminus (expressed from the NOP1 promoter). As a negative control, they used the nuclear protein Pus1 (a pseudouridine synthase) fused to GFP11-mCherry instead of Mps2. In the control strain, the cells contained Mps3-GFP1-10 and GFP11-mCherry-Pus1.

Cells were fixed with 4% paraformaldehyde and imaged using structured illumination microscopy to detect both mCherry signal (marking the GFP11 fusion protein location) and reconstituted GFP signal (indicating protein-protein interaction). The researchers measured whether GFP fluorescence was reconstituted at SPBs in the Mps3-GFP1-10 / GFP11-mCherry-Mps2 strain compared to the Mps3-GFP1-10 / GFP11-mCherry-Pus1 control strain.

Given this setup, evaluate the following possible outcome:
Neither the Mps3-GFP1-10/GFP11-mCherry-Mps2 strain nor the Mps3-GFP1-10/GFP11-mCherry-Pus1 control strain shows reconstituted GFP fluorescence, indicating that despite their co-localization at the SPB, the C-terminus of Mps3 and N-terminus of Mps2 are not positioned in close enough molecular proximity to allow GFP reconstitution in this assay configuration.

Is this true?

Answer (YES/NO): YES